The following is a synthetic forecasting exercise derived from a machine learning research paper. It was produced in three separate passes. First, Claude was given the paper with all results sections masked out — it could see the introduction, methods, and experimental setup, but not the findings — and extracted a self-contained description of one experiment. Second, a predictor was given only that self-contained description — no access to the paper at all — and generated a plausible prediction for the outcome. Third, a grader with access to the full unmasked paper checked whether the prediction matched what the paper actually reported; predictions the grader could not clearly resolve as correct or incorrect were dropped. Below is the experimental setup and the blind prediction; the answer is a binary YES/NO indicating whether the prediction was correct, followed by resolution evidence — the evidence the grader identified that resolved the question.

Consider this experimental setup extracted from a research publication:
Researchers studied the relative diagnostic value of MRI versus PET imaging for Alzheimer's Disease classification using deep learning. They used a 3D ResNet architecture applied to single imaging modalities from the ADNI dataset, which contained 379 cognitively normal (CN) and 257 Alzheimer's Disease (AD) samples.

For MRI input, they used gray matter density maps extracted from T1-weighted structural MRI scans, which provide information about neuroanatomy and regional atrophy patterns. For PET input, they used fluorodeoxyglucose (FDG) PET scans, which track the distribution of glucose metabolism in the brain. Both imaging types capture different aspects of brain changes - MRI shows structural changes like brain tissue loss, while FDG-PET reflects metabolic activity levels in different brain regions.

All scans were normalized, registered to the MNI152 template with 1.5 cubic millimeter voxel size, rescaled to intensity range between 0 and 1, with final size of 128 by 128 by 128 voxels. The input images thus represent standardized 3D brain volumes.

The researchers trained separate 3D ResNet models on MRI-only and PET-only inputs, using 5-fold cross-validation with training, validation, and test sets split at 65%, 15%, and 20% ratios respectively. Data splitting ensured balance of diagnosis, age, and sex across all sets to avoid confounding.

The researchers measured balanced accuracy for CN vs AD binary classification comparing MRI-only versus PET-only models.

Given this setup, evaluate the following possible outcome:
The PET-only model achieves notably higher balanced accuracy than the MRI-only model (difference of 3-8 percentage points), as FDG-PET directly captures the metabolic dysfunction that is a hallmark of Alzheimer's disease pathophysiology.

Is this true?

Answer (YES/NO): NO